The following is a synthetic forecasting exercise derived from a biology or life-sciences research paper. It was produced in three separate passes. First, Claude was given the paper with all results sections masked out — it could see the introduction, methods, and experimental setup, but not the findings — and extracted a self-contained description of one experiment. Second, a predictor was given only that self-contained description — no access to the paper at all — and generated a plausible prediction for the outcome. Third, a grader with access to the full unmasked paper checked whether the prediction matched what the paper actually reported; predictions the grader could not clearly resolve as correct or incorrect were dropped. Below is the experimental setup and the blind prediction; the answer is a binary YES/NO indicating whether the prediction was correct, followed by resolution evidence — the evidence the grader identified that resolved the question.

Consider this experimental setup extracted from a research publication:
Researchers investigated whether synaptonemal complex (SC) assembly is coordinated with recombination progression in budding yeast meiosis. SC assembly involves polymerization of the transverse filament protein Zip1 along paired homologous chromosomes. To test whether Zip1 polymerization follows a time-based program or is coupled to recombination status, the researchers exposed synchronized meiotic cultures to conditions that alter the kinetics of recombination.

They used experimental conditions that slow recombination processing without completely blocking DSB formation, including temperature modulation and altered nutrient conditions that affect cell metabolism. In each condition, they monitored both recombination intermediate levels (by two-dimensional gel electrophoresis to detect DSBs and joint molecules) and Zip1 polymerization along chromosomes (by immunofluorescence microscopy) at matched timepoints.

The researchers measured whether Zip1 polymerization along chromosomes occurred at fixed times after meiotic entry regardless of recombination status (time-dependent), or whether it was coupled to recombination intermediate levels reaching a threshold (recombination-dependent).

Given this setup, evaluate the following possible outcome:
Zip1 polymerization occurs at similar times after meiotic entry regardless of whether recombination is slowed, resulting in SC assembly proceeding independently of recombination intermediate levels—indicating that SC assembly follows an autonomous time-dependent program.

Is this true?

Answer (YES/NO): NO